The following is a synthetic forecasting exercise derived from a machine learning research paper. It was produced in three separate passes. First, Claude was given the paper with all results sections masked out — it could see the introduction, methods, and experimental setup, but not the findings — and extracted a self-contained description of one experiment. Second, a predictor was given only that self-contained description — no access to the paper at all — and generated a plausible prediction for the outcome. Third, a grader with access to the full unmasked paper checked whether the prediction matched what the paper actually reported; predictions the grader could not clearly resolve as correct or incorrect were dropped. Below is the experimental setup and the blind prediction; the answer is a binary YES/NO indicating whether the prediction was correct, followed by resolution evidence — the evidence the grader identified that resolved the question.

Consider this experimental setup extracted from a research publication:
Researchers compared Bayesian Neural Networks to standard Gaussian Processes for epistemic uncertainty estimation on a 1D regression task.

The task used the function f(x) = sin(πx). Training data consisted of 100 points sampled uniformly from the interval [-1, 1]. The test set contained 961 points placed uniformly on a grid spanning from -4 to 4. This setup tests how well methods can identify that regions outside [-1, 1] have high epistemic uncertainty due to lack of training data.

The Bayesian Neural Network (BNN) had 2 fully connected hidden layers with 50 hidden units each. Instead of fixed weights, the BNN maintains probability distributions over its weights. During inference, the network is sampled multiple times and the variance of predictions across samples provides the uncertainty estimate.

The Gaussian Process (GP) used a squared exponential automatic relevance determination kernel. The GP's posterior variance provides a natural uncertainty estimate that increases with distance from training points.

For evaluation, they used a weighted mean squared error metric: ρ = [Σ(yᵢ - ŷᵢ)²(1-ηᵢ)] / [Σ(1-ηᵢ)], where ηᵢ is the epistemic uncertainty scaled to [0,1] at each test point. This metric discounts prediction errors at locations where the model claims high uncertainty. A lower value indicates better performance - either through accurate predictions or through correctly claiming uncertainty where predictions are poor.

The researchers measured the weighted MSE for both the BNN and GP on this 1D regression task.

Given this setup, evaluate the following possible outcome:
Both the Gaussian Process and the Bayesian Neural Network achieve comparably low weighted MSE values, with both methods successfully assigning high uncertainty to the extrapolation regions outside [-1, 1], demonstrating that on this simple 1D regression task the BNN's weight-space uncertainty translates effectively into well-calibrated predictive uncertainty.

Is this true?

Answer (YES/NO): NO